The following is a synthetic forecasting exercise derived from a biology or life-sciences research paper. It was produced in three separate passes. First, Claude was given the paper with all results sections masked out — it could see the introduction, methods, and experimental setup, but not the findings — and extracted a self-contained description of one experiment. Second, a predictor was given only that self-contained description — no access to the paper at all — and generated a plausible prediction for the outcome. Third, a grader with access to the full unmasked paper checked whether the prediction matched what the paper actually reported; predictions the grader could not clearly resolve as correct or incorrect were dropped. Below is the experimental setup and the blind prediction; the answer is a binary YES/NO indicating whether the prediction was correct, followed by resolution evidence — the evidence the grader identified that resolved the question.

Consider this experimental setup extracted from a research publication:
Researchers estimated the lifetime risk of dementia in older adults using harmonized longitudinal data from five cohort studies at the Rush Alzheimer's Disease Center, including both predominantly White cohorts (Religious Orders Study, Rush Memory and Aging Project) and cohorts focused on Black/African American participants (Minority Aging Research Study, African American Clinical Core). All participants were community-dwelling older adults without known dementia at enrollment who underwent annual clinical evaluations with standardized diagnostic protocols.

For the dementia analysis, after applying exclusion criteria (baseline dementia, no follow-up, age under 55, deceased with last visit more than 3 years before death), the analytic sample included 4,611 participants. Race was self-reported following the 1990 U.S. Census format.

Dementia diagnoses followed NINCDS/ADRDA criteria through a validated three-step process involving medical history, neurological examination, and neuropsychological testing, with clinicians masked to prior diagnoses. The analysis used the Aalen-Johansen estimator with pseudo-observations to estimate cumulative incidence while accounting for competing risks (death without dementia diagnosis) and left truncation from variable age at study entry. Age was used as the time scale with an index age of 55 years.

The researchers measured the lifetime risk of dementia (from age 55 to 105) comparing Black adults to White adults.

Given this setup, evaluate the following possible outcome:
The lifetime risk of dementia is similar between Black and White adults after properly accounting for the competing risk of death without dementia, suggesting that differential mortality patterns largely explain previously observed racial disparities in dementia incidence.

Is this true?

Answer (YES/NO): YES